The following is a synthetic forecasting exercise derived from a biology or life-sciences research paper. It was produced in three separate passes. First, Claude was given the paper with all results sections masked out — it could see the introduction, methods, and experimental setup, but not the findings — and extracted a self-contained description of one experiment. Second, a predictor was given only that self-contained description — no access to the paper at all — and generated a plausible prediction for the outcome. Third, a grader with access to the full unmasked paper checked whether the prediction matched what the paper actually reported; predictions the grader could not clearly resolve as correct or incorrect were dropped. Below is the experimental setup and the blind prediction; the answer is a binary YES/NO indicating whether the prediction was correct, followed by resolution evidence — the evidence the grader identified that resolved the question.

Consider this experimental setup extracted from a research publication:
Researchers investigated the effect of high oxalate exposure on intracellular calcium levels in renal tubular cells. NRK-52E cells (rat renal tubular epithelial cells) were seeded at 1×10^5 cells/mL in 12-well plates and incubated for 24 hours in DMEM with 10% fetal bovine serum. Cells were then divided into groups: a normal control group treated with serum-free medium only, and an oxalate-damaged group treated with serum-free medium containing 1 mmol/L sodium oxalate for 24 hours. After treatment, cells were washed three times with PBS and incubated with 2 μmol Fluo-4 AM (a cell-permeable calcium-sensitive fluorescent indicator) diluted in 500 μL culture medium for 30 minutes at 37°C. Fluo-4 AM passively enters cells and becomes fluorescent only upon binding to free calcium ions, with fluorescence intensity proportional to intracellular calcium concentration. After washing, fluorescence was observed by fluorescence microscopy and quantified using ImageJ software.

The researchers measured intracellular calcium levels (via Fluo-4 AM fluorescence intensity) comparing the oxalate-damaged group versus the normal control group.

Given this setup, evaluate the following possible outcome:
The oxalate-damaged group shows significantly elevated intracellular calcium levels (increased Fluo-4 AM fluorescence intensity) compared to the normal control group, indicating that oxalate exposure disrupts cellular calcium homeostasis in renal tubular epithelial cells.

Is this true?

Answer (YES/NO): YES